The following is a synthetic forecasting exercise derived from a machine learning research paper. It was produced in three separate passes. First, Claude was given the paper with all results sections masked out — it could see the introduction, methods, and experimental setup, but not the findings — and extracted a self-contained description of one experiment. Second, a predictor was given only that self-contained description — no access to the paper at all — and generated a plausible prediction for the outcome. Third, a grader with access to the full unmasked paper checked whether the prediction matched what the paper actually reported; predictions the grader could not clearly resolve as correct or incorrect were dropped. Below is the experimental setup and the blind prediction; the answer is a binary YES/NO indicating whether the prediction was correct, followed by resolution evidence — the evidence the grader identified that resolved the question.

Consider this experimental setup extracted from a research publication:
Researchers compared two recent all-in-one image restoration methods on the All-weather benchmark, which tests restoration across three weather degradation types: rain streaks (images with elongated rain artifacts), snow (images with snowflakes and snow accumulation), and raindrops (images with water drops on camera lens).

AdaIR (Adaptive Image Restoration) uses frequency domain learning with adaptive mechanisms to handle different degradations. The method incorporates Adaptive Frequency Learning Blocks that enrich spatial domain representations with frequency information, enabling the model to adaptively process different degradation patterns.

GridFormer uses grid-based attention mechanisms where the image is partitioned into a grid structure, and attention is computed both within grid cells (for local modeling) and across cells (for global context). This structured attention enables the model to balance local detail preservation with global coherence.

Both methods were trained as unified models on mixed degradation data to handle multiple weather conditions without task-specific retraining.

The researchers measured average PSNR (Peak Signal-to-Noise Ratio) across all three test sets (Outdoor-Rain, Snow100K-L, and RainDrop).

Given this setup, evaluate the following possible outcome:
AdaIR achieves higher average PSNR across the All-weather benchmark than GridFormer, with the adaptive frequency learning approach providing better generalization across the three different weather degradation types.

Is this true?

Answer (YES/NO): NO